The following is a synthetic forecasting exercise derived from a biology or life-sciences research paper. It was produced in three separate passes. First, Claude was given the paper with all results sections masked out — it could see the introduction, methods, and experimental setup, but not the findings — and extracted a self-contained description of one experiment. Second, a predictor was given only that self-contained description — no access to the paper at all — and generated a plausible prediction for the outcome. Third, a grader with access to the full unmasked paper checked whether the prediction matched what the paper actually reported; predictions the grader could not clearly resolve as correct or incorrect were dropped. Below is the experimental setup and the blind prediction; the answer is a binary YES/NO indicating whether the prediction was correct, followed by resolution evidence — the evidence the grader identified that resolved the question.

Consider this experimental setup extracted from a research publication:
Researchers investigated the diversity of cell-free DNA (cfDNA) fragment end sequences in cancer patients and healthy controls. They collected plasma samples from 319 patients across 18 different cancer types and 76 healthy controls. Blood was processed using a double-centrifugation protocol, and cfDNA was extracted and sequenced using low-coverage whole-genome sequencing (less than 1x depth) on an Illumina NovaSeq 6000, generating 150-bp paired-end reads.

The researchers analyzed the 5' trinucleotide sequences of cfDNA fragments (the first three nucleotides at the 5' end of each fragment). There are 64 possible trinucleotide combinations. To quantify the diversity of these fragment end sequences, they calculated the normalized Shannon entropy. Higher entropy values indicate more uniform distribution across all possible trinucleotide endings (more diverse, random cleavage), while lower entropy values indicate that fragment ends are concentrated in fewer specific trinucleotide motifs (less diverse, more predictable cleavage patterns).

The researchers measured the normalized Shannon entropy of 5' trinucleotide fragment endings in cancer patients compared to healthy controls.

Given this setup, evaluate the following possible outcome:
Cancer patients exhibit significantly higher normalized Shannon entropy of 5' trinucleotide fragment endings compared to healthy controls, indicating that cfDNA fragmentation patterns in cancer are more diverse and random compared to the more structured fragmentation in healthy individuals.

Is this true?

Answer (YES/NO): YES